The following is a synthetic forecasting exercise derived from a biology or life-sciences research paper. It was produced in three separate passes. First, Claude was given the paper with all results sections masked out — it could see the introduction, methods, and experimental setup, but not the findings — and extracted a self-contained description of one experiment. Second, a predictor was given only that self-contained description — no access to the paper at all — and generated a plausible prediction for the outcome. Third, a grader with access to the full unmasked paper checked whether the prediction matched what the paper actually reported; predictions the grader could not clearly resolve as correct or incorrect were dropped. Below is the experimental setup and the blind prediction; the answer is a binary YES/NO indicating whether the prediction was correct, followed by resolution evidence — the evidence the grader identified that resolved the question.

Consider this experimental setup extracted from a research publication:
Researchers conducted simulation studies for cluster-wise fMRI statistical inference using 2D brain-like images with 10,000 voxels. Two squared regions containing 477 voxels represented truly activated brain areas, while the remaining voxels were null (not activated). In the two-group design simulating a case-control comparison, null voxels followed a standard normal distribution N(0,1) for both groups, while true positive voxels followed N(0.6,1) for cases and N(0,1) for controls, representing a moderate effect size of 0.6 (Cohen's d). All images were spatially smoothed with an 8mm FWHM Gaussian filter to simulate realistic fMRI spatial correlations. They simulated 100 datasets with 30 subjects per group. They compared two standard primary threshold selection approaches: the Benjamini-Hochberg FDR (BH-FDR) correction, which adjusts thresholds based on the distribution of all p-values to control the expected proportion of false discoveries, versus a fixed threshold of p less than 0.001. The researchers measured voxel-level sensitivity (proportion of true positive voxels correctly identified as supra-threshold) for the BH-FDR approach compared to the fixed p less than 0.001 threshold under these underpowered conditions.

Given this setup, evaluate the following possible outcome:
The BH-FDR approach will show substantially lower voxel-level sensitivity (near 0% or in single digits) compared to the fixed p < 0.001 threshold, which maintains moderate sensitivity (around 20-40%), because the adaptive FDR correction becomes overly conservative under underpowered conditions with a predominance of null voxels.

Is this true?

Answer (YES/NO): NO